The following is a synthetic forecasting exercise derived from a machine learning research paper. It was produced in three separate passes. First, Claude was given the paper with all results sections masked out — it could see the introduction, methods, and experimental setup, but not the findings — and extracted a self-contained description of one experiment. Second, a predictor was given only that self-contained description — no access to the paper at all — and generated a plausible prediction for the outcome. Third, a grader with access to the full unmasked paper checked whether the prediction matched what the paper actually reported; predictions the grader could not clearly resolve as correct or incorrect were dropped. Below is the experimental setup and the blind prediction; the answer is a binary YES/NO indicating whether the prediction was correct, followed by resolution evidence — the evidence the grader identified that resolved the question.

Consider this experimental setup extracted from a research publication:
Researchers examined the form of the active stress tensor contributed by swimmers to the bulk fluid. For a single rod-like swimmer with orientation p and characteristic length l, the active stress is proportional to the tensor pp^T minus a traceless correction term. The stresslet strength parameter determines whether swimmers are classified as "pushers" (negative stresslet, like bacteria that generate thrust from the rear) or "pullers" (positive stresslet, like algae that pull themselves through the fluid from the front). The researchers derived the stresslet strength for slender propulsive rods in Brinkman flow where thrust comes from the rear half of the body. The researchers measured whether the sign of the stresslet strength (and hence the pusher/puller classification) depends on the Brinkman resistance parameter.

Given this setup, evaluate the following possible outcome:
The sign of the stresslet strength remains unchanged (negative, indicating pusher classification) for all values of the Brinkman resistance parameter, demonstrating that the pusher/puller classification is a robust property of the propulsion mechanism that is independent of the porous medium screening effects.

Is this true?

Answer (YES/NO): YES